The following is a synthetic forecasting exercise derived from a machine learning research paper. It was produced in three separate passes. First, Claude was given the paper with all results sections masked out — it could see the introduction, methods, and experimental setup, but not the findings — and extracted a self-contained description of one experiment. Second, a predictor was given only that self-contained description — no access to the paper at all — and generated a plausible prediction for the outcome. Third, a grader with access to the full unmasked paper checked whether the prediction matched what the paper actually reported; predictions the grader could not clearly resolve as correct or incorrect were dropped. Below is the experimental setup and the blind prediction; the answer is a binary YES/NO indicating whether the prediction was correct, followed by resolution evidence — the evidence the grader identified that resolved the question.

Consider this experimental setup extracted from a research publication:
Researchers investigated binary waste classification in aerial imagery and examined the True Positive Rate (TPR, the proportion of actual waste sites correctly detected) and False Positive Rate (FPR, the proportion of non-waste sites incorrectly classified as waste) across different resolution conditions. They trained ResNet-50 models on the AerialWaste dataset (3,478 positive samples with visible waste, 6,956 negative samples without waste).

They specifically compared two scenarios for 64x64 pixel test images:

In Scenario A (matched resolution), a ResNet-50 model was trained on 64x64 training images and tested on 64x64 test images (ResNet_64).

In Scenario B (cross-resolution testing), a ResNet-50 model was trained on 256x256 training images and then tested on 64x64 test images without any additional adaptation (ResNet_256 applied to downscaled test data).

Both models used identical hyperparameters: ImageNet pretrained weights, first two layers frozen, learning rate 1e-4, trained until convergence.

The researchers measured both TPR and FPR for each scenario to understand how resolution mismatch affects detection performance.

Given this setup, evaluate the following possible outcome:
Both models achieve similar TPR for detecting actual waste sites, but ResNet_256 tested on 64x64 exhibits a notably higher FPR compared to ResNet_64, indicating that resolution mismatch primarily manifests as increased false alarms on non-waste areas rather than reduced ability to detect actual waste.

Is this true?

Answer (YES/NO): NO